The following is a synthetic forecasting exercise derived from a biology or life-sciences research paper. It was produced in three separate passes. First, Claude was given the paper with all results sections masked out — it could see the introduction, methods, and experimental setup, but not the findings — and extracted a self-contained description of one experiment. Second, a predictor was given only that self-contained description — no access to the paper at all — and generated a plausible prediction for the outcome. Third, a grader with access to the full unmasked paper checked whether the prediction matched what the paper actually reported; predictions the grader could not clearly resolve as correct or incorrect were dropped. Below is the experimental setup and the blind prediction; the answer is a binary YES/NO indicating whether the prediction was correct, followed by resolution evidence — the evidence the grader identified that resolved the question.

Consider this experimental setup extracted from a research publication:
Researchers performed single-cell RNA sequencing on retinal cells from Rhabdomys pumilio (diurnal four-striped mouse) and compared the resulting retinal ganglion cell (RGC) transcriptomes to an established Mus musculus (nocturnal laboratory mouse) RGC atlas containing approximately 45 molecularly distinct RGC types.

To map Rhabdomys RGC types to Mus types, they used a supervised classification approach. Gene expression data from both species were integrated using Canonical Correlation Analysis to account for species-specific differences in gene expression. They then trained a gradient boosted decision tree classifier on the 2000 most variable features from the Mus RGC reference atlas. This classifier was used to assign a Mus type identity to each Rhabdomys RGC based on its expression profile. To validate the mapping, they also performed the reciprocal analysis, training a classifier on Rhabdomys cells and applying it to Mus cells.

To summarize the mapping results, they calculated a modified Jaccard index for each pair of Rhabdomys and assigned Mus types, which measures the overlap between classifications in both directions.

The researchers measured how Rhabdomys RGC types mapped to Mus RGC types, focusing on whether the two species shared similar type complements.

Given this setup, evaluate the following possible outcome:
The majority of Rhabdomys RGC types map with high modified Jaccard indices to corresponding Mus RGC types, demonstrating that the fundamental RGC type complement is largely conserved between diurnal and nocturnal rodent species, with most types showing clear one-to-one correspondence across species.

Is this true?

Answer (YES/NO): NO